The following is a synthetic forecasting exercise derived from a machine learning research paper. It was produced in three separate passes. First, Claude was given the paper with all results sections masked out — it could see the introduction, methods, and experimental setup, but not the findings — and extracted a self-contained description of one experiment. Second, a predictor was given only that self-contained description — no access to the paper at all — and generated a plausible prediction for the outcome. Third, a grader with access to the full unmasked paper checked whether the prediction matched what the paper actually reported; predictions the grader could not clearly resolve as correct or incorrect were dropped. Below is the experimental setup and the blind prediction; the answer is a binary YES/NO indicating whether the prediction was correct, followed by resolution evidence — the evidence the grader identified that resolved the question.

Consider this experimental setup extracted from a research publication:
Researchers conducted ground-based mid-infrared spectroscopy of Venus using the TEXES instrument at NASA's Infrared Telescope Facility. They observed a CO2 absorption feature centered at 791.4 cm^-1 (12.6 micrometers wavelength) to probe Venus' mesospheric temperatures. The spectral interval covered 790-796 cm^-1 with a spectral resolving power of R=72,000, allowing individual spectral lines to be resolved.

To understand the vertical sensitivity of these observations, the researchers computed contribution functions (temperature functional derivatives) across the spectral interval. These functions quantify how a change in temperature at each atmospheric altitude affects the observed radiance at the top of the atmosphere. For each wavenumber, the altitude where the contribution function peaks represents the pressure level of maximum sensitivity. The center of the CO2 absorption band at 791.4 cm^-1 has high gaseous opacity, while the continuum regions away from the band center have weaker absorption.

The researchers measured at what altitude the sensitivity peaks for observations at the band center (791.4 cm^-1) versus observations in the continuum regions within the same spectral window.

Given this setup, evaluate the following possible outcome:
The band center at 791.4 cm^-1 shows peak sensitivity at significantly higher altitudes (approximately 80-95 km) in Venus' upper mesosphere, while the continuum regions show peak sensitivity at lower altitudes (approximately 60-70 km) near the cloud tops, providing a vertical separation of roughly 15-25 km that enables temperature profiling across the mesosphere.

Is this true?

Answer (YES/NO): NO